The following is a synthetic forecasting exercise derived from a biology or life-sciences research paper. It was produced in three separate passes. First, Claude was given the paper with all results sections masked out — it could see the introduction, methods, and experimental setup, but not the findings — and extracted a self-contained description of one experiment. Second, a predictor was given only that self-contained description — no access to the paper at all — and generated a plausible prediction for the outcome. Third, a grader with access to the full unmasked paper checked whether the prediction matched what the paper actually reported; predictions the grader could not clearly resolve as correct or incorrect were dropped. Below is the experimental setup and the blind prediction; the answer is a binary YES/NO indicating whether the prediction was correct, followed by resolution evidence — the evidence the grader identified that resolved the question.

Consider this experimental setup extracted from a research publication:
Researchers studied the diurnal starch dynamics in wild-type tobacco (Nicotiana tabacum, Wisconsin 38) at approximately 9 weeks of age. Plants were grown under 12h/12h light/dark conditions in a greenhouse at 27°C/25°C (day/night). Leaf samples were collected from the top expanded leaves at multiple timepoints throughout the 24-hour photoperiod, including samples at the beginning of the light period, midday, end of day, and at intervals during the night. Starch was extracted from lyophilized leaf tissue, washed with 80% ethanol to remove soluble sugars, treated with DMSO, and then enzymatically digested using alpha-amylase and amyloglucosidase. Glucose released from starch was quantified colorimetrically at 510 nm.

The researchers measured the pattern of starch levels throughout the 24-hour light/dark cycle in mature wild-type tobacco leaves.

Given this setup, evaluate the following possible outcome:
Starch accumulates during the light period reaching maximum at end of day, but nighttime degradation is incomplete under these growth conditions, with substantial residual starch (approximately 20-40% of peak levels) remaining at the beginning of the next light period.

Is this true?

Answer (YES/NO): NO